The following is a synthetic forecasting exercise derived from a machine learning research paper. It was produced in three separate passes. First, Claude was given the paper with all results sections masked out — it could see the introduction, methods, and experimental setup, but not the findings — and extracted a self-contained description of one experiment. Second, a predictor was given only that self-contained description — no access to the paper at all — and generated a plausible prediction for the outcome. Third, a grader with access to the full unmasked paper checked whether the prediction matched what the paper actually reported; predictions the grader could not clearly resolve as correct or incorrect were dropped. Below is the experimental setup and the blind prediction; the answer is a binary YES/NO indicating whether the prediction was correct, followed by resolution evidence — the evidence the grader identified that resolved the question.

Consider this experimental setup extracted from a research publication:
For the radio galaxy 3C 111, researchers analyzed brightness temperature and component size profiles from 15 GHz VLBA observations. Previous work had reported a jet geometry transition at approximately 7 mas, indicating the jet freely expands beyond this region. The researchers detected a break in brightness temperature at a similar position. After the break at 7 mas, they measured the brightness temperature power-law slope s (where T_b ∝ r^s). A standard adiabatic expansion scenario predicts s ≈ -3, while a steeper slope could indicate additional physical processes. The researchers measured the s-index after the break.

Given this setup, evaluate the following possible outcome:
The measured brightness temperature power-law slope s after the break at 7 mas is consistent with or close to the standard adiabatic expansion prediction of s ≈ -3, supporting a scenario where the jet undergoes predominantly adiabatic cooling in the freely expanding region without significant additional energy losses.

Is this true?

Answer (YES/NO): NO